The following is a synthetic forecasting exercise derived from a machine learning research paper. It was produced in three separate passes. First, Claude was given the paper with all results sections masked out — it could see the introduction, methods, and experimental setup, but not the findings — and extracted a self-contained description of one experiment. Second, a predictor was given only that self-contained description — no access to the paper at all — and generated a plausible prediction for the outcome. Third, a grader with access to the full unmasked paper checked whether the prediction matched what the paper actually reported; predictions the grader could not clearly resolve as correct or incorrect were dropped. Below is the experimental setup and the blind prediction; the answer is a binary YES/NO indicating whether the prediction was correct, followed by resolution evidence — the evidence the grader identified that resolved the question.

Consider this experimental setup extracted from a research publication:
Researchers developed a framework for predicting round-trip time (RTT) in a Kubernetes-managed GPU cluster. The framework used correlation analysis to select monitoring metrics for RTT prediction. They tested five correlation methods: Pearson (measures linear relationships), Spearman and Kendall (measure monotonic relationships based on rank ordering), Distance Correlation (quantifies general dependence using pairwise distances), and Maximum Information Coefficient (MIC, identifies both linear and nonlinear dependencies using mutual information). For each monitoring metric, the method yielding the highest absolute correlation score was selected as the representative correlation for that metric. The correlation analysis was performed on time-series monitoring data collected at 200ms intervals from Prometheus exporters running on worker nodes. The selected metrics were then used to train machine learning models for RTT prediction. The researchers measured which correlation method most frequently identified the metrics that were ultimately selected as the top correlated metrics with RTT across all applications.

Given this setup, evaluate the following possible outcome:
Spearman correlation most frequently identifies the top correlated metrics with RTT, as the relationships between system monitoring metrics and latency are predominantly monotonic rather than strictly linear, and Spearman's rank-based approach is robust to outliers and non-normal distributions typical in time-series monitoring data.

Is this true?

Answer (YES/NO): NO